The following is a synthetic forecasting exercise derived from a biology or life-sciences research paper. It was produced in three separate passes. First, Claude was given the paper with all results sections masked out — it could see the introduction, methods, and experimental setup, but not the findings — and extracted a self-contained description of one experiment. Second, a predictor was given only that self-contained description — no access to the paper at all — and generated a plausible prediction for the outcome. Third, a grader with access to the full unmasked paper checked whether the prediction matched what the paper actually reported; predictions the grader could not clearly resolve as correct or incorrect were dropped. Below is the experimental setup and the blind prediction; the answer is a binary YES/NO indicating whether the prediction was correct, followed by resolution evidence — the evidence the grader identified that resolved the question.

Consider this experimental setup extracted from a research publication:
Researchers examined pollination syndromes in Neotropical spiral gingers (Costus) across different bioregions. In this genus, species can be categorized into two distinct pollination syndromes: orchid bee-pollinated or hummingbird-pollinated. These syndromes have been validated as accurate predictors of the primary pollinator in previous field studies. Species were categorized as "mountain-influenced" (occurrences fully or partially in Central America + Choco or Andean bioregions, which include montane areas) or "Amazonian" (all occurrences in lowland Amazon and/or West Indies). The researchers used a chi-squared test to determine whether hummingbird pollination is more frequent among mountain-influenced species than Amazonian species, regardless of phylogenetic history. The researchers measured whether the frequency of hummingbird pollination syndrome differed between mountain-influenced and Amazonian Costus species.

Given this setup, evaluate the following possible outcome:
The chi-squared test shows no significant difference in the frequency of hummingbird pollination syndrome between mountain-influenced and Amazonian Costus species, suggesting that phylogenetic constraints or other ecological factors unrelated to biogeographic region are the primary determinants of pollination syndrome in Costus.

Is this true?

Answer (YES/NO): YES